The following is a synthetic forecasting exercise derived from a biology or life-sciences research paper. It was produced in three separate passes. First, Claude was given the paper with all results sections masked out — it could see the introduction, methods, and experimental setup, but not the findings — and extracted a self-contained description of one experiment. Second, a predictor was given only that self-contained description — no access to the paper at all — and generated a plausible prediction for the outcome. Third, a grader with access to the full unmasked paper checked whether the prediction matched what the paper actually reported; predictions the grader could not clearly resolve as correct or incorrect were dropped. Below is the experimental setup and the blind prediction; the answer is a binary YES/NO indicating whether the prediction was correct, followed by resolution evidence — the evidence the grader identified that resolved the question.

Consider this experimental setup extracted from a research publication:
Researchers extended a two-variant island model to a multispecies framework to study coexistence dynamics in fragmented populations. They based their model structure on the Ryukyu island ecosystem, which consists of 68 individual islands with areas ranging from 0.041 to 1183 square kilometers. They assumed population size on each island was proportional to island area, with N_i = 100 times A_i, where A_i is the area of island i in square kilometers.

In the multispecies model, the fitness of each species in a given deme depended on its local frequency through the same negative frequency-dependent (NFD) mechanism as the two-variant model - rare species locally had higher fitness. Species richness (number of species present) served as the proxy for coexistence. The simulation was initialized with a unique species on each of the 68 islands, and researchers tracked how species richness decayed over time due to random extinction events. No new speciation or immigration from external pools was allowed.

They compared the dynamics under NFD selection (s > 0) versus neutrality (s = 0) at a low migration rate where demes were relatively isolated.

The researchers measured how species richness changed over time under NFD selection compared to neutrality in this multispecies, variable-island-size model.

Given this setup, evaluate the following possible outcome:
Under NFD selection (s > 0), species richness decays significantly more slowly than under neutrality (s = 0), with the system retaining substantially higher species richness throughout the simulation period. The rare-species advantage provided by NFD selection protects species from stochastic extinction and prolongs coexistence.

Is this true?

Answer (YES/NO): NO